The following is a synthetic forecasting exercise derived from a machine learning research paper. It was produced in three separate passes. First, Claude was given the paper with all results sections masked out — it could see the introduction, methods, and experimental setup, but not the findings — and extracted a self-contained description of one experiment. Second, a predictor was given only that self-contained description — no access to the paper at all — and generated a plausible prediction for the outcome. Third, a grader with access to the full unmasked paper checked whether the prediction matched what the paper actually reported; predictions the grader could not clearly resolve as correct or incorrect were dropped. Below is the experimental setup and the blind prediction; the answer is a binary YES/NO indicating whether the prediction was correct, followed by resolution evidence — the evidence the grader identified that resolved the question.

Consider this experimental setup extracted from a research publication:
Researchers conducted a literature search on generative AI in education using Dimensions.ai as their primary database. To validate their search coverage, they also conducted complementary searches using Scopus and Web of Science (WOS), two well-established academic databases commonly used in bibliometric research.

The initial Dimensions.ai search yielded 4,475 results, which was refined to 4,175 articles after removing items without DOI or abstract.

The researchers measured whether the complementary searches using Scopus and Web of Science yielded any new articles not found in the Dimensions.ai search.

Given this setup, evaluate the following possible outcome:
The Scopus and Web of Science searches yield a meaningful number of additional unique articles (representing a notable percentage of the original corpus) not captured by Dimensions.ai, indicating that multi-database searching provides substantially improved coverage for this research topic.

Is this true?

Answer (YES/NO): NO